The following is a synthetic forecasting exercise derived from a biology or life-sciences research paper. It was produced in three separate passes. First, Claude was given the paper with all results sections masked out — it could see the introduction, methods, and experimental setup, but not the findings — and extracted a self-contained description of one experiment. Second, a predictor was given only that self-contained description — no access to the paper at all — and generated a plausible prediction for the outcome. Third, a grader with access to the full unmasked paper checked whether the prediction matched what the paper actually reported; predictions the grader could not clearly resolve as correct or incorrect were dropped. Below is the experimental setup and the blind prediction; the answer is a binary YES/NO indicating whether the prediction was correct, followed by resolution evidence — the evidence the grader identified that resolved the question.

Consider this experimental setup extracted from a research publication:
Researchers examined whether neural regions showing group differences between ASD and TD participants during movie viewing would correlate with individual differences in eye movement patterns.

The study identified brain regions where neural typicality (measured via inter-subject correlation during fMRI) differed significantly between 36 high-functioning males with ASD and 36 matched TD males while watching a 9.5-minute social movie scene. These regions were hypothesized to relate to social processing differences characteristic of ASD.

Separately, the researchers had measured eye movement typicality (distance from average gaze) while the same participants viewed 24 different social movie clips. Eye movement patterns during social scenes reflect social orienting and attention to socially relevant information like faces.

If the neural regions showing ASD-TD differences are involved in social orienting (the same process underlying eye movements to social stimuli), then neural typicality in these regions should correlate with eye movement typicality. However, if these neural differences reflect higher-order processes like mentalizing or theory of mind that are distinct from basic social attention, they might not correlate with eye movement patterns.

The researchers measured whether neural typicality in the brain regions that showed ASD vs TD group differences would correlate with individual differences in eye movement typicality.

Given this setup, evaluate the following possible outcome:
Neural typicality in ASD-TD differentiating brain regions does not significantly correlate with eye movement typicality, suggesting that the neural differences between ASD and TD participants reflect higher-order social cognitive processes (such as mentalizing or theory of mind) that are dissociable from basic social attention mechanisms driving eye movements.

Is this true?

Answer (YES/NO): YES